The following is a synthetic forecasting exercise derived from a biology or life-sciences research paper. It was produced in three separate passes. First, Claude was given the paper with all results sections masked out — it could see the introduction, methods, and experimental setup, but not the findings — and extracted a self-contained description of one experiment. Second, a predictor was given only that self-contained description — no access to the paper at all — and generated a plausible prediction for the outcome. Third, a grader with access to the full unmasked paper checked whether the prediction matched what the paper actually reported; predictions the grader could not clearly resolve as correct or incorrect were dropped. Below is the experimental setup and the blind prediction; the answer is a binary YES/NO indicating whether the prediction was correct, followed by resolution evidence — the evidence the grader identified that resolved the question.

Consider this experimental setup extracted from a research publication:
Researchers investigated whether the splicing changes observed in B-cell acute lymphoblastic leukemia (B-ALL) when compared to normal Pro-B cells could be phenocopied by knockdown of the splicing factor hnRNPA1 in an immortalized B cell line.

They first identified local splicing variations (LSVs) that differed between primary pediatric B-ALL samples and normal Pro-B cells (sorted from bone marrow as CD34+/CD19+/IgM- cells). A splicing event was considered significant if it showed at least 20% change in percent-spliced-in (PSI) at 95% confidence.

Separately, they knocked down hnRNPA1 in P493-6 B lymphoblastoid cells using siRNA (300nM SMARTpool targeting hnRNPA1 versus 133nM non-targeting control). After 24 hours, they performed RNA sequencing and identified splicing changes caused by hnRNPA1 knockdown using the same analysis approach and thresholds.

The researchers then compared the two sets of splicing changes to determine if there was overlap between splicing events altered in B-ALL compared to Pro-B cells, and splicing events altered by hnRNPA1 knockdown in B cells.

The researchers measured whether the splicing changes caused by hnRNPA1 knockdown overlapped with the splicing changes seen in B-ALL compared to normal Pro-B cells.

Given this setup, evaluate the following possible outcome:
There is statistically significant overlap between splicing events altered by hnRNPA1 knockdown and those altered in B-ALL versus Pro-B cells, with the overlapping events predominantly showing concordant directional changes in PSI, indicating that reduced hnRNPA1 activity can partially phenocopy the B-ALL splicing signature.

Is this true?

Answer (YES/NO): NO